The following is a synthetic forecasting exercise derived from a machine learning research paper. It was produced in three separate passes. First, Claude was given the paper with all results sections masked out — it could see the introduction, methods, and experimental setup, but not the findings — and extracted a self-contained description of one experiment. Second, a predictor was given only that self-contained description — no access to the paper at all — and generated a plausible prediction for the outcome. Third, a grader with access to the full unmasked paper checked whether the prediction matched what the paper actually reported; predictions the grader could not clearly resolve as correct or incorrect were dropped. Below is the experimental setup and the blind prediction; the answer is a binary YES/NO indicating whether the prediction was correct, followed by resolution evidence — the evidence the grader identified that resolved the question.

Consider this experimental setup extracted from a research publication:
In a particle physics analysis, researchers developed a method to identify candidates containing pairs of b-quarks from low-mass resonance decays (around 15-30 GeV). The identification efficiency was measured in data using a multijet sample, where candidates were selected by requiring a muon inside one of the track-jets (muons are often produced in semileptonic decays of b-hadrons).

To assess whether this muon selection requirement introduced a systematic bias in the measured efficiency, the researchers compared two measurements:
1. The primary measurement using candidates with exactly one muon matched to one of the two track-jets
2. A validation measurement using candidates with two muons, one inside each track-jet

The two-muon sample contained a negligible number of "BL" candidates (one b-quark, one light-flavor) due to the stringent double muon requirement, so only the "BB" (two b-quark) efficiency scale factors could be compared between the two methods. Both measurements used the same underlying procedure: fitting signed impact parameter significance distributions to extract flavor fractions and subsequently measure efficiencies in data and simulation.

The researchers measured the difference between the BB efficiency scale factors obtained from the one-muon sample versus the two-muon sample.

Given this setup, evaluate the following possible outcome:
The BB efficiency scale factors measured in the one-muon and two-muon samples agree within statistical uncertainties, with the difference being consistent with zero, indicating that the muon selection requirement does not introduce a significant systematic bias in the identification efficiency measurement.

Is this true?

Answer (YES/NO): NO